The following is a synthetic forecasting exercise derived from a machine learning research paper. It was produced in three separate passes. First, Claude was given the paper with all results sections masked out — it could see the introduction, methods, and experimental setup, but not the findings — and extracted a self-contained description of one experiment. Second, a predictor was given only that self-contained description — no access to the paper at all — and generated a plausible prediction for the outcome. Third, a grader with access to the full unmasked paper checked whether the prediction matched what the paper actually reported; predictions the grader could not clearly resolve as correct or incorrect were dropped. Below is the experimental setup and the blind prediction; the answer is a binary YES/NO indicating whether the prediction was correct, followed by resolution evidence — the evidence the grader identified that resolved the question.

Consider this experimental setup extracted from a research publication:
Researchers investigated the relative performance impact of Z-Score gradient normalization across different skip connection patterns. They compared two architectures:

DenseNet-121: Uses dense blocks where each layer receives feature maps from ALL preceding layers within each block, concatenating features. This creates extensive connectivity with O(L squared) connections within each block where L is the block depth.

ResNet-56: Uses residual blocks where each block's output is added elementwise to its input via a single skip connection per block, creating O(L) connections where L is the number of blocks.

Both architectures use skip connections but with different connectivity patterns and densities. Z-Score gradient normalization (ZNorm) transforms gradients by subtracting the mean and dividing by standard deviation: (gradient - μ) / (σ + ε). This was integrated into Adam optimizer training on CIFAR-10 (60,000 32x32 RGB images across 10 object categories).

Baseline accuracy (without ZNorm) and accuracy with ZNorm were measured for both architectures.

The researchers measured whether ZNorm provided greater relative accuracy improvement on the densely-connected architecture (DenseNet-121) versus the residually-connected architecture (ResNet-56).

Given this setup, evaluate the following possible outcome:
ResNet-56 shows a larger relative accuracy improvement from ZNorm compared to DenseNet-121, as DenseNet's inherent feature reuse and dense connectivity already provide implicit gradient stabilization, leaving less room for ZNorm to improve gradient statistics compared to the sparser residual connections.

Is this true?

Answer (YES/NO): NO